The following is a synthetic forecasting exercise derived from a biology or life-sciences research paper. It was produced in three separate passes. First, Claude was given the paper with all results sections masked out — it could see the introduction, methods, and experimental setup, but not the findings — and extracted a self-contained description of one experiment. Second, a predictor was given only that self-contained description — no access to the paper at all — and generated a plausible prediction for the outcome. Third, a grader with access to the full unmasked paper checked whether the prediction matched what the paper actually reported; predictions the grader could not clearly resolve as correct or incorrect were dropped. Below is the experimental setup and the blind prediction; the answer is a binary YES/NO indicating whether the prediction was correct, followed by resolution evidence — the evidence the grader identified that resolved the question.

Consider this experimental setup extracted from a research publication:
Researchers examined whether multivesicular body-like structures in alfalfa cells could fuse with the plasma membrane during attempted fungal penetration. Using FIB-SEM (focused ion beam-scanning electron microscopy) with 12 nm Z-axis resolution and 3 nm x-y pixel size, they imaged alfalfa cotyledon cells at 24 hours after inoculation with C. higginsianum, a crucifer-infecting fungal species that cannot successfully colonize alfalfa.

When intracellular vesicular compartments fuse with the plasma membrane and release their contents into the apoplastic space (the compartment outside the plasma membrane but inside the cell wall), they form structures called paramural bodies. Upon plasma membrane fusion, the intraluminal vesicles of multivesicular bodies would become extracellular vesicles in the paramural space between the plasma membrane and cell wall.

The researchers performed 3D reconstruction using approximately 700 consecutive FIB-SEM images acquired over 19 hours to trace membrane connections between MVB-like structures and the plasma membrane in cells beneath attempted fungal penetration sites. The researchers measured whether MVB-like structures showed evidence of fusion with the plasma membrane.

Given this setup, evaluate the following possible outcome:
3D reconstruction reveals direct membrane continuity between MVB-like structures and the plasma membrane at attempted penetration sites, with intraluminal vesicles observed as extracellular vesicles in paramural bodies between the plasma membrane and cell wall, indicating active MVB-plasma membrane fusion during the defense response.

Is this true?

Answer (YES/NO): YES